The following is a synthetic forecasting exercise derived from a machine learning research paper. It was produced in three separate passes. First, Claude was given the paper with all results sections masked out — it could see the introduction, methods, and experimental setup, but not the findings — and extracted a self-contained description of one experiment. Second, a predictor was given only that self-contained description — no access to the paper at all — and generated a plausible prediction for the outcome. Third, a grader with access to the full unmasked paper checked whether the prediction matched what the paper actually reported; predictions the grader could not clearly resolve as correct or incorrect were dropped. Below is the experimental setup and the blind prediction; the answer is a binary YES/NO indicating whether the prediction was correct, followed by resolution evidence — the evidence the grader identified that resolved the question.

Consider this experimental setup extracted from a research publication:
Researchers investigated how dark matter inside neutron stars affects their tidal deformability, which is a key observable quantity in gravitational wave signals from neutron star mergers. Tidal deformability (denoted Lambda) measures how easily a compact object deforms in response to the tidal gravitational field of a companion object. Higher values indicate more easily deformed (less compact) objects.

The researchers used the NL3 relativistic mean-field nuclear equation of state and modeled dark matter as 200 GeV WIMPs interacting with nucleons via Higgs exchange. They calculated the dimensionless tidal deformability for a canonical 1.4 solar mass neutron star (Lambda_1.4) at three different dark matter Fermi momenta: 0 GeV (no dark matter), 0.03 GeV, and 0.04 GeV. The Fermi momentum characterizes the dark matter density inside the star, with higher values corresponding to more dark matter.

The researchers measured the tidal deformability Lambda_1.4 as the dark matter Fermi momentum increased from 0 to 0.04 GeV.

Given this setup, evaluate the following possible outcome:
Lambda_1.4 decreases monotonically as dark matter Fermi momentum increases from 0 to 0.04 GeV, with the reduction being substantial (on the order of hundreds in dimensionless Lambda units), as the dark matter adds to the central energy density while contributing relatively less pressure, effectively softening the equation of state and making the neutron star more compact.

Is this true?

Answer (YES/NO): YES